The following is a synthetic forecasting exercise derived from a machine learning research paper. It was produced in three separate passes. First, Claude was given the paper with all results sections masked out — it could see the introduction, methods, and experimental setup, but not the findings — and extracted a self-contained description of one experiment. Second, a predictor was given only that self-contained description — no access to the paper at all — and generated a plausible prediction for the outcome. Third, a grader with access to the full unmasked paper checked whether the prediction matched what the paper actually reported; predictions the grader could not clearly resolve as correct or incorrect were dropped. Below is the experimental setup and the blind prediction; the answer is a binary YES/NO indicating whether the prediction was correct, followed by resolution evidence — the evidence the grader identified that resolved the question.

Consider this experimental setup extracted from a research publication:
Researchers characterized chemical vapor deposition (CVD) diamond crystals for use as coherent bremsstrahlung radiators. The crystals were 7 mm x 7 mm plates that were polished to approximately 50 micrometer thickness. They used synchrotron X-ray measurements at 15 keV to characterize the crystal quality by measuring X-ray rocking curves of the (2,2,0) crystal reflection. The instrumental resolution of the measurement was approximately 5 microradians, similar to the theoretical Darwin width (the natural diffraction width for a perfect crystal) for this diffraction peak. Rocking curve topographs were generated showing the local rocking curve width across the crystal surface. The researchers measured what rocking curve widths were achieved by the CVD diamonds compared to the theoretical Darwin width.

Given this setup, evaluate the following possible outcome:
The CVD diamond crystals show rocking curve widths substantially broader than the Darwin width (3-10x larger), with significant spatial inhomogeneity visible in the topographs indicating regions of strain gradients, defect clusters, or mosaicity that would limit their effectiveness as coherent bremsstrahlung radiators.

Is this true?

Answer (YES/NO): NO